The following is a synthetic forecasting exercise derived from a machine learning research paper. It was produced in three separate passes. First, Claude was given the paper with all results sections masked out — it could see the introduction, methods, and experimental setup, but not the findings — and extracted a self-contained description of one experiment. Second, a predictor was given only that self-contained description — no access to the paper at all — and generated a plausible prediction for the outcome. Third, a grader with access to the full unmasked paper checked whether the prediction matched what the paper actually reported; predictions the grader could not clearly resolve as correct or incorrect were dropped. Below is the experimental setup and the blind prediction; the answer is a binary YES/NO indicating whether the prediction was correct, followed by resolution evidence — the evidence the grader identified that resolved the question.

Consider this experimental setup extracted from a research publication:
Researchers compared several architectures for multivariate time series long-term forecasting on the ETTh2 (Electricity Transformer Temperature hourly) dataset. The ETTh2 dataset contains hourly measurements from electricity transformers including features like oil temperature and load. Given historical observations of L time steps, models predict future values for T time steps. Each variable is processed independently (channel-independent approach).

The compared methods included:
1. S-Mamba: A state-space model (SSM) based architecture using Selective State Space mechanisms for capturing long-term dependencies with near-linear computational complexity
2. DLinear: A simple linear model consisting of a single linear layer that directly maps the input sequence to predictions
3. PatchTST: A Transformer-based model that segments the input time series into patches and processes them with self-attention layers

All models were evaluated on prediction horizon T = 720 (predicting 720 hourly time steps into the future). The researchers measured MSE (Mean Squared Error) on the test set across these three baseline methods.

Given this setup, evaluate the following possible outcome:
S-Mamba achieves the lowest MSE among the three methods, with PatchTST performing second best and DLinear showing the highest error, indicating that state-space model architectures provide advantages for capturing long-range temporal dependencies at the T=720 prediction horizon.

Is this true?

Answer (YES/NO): NO